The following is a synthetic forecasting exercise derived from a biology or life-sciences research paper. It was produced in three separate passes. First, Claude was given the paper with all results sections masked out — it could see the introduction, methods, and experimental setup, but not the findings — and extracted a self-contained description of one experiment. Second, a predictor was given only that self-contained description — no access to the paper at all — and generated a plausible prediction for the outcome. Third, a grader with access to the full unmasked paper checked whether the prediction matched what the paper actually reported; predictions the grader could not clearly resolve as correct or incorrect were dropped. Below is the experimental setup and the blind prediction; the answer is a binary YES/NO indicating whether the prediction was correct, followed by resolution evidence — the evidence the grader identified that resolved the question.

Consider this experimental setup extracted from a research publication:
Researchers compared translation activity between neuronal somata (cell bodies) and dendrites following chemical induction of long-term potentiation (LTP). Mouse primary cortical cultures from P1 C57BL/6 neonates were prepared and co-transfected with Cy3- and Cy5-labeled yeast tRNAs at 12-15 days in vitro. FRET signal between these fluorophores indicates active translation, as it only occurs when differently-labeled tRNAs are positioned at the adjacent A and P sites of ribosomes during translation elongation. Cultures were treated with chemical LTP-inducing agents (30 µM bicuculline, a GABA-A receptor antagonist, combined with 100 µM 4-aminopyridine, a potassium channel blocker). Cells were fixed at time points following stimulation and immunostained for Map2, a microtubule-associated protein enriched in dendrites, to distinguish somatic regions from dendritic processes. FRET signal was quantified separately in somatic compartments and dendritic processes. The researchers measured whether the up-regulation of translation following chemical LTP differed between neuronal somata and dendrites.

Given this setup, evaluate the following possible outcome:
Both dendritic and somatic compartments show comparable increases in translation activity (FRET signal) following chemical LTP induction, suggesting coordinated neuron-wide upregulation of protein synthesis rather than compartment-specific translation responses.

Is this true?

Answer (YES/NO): YES